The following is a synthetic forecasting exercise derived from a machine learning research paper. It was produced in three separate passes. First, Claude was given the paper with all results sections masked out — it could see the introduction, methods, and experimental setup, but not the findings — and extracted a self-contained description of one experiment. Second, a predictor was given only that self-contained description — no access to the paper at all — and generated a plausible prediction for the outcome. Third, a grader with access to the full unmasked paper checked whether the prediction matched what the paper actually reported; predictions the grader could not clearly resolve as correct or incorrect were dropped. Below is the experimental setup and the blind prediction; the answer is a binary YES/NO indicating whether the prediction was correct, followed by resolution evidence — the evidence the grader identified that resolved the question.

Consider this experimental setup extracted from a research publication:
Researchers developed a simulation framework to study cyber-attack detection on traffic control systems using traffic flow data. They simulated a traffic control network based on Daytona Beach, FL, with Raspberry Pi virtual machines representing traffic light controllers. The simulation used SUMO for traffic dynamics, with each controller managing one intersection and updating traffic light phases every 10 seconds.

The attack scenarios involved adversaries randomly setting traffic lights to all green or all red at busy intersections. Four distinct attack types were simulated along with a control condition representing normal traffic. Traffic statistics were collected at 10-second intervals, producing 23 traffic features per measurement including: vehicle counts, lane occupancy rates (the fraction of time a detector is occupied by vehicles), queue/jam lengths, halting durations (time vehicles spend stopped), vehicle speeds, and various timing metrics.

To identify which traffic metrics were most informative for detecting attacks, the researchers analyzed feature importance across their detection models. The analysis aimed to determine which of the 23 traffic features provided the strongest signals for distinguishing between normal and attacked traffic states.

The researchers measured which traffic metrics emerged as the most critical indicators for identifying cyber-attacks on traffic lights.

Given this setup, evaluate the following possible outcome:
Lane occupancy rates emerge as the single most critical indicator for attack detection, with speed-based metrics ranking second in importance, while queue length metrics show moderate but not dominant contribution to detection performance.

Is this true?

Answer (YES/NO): NO